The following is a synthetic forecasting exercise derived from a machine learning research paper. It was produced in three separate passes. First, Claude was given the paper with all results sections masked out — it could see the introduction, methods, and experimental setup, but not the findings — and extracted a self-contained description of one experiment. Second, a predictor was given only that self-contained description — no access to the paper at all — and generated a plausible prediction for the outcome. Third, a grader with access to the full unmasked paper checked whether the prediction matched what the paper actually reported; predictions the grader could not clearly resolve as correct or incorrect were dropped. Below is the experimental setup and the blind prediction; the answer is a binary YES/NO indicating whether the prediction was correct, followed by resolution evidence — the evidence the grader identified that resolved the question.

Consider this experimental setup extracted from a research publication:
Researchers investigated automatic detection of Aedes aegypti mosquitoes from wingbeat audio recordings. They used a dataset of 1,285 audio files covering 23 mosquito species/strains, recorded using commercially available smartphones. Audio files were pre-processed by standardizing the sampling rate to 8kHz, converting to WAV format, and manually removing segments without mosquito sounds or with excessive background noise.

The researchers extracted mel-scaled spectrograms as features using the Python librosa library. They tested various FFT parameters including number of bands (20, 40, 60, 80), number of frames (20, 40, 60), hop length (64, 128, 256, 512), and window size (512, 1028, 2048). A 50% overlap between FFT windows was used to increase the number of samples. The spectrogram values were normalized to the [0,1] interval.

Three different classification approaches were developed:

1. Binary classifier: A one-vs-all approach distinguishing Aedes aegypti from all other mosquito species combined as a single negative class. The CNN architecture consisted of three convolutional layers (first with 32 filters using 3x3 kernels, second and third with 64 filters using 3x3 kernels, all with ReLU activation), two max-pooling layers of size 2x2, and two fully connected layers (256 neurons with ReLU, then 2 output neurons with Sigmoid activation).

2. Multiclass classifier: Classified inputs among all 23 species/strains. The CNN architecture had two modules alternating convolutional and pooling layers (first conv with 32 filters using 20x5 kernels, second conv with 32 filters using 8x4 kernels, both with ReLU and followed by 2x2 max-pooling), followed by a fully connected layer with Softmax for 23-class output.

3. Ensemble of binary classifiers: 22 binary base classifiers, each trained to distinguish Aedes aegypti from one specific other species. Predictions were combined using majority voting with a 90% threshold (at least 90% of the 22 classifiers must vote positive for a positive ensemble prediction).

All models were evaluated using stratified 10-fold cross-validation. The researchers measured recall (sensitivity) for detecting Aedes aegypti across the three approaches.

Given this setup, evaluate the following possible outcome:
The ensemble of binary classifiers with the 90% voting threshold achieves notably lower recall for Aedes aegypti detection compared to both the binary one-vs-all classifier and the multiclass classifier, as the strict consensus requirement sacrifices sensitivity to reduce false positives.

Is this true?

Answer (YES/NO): NO